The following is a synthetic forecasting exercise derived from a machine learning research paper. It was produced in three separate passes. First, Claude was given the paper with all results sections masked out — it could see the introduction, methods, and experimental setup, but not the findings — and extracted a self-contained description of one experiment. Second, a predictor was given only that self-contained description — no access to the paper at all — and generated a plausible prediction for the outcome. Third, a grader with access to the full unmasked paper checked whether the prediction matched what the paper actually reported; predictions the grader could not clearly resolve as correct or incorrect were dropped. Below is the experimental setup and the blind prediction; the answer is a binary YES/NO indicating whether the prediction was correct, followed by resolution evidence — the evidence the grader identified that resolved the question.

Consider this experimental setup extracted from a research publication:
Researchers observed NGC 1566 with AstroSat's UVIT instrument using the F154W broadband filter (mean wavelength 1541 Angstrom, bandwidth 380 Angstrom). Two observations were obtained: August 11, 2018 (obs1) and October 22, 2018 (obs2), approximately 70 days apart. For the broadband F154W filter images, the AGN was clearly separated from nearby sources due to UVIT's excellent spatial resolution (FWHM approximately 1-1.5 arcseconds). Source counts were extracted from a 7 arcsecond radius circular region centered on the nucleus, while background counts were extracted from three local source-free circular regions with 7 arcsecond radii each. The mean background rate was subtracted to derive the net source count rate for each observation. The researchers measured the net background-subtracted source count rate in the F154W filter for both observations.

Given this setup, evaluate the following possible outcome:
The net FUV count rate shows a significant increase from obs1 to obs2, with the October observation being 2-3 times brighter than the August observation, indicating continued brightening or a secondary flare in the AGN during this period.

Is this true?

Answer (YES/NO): NO